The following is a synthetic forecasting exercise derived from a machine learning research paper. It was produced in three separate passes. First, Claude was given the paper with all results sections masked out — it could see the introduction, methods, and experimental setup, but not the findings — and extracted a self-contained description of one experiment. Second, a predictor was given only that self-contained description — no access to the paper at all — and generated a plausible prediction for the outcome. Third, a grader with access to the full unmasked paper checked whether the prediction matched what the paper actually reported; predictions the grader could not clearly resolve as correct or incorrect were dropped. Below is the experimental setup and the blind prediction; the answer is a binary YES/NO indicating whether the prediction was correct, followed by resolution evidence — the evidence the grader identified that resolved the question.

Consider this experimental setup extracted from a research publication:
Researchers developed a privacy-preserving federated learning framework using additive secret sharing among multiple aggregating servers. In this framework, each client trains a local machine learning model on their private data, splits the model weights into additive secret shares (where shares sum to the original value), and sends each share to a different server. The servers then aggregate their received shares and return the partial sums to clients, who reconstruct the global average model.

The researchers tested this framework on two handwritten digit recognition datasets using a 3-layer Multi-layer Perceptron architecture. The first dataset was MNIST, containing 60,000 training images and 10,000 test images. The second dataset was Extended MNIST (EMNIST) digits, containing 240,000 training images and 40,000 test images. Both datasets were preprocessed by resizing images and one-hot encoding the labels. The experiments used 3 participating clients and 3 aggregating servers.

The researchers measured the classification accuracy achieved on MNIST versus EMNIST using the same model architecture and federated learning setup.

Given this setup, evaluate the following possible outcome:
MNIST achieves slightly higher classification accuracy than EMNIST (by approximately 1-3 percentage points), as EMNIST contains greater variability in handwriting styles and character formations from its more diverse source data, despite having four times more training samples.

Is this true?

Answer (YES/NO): NO